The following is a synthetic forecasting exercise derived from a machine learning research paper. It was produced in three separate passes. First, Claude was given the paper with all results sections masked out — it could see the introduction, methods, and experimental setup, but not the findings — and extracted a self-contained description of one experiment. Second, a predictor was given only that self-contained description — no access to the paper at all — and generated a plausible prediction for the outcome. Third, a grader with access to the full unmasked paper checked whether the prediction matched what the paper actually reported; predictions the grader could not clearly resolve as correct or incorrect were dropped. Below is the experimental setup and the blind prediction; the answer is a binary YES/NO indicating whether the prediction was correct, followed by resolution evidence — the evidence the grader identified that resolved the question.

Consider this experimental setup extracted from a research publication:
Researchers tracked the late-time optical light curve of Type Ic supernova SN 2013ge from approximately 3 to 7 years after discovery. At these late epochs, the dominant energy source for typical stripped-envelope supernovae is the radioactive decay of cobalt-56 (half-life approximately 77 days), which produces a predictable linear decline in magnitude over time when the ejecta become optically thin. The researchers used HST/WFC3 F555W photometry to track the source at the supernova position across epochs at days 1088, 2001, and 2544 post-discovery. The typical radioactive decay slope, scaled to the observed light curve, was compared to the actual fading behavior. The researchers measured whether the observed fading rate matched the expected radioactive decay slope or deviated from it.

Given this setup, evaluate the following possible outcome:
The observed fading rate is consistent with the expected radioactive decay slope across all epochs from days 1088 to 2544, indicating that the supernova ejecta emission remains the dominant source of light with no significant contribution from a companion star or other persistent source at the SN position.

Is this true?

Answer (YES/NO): NO